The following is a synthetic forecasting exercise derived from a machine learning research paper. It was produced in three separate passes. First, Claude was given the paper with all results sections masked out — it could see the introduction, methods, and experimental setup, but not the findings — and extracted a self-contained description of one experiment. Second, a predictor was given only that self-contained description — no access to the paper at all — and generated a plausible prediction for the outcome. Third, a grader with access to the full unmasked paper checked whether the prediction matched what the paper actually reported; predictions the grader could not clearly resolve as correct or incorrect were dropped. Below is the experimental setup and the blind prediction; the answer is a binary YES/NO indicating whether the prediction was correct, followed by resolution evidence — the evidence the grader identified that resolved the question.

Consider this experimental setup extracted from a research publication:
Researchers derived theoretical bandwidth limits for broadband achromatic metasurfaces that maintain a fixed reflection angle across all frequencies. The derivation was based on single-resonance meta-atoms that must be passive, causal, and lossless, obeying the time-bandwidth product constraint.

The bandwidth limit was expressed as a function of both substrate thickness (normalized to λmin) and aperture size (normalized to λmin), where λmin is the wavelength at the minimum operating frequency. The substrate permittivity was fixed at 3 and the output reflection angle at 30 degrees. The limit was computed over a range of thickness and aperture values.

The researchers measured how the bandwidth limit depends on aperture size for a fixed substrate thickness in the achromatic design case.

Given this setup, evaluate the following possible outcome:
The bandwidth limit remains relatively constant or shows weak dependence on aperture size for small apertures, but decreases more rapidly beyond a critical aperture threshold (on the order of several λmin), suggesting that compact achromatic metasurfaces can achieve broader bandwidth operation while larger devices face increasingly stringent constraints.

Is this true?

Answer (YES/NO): NO